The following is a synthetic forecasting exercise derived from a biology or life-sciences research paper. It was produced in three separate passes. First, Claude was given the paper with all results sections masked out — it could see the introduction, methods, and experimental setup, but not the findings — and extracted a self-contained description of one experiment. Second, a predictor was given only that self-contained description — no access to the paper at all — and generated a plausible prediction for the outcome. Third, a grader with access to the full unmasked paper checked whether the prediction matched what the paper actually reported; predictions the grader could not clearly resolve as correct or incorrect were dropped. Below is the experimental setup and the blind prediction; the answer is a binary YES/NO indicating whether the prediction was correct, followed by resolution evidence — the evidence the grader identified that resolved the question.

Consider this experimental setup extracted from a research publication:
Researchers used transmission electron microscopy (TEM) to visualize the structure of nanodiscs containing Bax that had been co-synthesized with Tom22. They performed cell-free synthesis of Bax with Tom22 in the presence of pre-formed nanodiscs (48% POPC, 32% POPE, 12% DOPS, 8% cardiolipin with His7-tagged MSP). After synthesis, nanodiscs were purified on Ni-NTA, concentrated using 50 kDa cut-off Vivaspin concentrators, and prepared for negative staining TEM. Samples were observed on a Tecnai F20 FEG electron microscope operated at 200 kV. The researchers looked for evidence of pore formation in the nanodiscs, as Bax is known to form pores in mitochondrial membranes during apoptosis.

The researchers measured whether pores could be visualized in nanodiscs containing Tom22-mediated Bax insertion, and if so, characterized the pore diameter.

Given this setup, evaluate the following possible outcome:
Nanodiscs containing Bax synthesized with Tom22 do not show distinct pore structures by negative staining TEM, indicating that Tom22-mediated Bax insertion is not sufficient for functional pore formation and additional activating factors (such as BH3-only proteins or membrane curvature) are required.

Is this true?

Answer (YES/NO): NO